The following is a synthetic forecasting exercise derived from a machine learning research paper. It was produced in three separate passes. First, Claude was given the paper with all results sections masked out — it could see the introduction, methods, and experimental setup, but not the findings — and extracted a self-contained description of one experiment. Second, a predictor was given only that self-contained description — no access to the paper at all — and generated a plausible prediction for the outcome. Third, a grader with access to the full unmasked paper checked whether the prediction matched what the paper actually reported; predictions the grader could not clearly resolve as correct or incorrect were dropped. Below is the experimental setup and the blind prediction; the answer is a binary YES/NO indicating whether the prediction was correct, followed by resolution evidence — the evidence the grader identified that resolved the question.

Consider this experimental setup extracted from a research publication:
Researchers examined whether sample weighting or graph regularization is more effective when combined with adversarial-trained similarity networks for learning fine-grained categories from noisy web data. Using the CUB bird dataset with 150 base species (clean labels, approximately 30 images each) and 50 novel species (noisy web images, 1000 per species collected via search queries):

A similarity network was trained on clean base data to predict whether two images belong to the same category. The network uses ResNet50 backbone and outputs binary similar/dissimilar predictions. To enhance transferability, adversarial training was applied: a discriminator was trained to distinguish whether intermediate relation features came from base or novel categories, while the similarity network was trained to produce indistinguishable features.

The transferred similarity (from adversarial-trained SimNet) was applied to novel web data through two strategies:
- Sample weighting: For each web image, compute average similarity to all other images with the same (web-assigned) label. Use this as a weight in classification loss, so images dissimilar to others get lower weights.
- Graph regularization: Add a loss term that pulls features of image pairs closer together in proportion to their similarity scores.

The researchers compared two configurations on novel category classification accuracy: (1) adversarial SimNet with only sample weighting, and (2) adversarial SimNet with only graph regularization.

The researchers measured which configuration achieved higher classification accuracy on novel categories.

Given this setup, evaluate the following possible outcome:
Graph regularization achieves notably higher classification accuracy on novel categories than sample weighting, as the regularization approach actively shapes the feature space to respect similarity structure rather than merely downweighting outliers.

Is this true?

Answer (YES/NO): NO